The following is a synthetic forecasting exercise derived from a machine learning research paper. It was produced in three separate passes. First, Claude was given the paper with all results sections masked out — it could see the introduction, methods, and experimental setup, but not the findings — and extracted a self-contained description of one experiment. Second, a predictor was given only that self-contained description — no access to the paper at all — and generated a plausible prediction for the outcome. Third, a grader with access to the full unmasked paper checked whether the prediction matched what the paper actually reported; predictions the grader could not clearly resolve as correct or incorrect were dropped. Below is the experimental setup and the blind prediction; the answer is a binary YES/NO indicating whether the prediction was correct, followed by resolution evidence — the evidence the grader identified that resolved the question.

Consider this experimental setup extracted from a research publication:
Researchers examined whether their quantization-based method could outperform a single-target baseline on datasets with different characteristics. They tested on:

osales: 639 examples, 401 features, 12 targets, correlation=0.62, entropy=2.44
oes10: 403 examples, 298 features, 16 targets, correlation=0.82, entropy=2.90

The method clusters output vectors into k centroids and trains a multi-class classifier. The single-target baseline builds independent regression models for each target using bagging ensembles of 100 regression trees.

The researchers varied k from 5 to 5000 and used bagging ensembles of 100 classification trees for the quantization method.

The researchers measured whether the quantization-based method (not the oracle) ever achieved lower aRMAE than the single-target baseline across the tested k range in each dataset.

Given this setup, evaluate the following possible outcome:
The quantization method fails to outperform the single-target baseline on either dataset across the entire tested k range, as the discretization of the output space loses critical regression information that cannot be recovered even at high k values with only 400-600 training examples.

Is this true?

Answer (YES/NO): NO